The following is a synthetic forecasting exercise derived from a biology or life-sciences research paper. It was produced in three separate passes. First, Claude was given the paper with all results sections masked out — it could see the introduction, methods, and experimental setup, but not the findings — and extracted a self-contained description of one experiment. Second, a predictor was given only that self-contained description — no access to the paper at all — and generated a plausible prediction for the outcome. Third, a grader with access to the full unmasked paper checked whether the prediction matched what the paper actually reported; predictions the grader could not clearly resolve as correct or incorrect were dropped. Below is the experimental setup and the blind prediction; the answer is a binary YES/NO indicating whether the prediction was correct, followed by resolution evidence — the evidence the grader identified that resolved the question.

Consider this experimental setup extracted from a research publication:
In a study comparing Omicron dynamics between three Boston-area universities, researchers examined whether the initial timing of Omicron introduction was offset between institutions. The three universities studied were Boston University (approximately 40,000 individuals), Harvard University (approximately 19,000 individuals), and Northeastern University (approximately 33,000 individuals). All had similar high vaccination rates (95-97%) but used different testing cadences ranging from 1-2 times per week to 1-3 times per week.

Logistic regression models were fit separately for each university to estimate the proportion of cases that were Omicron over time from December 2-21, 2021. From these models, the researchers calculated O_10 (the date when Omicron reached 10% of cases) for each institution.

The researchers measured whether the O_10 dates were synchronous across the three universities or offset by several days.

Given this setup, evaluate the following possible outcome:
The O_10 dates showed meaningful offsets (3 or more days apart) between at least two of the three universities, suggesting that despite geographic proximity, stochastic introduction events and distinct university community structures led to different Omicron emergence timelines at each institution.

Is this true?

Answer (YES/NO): YES